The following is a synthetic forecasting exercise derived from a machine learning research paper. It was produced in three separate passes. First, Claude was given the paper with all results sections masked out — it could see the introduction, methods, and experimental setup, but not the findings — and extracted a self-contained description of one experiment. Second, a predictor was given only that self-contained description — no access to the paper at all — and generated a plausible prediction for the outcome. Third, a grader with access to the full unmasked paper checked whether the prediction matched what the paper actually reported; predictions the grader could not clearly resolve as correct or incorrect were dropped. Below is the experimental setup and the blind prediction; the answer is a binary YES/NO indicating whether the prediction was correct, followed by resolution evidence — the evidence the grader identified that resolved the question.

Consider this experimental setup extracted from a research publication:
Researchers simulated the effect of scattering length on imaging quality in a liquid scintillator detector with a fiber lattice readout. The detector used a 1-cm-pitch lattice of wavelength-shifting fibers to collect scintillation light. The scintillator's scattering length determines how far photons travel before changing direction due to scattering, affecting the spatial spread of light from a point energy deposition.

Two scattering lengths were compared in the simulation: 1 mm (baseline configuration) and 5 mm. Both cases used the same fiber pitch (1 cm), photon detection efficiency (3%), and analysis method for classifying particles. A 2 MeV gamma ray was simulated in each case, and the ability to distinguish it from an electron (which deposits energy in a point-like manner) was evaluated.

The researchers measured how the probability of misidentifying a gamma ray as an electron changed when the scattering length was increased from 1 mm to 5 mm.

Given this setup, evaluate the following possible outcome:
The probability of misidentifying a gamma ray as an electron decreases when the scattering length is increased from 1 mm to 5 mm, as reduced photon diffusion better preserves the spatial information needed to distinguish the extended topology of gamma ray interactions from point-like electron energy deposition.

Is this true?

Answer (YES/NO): NO